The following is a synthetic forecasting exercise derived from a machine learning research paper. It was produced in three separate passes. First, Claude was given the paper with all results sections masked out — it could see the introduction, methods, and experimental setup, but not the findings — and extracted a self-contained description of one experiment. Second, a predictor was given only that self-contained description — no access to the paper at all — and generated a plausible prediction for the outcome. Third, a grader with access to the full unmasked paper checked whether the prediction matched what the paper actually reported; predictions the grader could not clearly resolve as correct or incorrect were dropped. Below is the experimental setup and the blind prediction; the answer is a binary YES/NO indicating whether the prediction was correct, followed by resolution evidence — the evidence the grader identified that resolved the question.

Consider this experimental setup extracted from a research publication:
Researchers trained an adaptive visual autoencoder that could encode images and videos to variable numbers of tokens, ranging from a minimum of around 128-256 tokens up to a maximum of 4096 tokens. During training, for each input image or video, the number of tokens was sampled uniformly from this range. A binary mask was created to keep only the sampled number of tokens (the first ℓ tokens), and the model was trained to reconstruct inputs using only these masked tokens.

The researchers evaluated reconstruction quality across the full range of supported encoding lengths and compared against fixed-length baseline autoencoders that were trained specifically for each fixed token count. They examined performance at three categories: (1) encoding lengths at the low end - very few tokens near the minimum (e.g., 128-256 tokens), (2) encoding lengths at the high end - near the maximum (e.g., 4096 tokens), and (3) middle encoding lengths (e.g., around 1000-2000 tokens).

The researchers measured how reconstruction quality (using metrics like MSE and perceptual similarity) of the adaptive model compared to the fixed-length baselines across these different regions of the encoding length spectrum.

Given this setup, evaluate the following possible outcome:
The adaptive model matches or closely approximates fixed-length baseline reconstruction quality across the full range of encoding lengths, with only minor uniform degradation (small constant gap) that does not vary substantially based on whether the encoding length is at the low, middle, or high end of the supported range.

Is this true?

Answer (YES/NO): NO